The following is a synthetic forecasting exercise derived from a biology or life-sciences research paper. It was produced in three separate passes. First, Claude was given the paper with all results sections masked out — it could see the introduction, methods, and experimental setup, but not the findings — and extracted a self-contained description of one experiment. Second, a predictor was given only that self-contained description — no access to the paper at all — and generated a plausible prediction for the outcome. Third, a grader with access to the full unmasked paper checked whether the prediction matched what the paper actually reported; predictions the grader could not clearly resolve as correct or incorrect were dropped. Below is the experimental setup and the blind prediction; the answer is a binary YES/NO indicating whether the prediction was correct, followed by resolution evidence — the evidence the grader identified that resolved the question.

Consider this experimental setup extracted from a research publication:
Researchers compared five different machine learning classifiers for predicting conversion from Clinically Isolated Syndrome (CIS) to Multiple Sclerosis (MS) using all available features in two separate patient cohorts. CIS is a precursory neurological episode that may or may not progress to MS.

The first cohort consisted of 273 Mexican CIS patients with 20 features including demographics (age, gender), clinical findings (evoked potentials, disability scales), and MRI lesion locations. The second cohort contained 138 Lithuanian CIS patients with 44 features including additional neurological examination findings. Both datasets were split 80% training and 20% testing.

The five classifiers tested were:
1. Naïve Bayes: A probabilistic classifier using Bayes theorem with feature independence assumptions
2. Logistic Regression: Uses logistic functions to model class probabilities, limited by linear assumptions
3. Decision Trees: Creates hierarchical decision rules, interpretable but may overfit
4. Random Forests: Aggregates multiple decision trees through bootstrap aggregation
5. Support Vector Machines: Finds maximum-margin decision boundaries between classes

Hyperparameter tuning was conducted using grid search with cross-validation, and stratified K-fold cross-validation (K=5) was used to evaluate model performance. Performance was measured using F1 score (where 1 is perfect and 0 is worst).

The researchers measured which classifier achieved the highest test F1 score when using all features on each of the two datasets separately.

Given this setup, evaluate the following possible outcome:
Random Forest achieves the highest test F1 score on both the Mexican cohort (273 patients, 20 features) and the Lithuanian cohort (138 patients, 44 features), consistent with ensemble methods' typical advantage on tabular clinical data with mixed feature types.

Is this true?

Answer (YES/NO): NO